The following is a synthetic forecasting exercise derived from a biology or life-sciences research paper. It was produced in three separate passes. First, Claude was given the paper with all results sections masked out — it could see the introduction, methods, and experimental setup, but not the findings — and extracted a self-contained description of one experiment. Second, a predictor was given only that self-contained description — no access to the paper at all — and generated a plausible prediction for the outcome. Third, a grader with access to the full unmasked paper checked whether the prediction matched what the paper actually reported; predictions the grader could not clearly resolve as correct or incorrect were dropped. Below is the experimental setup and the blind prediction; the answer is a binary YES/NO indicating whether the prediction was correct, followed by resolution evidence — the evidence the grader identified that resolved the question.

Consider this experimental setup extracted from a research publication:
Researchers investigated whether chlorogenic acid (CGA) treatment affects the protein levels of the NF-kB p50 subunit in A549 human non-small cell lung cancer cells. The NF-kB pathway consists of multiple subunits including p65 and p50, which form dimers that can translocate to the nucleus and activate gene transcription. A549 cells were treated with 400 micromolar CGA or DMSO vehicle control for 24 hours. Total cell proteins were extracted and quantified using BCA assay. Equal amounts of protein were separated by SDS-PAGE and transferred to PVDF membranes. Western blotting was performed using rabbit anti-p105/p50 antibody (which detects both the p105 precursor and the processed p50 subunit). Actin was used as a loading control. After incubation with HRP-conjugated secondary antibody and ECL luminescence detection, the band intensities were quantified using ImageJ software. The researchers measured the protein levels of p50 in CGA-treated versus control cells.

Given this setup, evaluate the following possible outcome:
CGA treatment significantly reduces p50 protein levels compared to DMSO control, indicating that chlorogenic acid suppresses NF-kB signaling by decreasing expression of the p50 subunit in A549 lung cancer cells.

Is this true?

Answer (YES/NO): NO